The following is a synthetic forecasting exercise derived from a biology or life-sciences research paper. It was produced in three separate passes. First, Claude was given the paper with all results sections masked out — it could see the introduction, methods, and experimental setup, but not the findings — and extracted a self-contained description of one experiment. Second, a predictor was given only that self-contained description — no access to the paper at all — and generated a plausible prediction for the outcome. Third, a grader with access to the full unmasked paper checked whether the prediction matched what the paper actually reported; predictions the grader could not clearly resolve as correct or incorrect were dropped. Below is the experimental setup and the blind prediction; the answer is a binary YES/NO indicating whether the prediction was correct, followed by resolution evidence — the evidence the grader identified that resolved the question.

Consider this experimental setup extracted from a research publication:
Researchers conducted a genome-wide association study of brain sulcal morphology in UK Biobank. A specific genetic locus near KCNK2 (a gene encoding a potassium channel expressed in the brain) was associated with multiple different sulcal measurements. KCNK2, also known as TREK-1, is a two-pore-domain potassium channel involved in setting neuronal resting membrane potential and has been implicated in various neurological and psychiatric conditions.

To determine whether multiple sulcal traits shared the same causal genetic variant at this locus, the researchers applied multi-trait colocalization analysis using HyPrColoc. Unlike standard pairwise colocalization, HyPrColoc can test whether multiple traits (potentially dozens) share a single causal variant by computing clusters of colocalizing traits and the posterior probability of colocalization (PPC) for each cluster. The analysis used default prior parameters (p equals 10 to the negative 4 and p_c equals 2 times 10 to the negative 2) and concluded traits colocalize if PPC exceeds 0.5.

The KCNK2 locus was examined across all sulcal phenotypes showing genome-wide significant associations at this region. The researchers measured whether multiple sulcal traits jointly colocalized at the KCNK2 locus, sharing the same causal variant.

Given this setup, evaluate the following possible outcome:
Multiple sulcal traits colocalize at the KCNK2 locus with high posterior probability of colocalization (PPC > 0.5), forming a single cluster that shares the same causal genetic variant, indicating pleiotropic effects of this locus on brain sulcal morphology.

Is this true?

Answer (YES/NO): YES